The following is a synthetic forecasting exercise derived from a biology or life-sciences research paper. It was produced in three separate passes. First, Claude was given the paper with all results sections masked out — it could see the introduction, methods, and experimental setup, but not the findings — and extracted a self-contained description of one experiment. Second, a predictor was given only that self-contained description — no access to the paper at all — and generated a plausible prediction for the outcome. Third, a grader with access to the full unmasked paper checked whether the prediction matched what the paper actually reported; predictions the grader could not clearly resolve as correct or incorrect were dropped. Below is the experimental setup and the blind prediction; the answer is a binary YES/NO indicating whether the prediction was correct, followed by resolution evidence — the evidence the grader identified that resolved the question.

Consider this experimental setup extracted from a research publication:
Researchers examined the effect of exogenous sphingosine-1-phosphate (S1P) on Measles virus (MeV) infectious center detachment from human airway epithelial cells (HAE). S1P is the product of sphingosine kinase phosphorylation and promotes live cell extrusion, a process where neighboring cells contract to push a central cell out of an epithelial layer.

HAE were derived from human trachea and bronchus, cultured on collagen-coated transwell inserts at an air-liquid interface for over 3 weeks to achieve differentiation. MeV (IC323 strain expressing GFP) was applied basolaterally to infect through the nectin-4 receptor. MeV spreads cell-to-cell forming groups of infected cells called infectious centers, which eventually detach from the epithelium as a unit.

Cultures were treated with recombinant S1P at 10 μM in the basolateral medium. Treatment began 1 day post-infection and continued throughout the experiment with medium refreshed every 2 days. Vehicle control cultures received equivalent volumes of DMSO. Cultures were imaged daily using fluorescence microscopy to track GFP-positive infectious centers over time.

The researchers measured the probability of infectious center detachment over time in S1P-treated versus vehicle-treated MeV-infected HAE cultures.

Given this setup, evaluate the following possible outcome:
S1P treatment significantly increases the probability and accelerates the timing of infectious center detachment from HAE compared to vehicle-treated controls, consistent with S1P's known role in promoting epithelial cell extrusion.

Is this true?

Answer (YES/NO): YES